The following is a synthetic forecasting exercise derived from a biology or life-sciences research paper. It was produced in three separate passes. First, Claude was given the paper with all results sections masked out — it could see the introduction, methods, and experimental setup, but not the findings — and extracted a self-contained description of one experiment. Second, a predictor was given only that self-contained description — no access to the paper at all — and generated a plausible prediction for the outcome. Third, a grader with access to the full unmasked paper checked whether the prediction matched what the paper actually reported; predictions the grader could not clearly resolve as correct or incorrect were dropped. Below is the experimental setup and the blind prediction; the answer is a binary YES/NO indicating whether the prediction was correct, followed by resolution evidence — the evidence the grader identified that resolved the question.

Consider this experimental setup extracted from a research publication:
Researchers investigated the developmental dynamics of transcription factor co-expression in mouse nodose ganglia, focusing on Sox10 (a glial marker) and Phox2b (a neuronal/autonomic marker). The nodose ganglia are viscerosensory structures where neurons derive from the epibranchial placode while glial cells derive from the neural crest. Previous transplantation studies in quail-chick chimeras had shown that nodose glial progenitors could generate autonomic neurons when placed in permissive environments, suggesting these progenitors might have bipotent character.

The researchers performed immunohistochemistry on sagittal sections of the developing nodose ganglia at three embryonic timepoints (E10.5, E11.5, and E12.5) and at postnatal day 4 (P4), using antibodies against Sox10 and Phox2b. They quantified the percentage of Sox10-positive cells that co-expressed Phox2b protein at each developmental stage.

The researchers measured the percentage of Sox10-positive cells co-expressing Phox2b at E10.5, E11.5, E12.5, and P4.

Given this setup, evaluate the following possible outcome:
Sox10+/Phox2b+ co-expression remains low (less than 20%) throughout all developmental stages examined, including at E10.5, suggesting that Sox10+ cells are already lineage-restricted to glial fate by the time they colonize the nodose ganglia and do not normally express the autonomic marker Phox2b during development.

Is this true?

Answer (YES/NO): NO